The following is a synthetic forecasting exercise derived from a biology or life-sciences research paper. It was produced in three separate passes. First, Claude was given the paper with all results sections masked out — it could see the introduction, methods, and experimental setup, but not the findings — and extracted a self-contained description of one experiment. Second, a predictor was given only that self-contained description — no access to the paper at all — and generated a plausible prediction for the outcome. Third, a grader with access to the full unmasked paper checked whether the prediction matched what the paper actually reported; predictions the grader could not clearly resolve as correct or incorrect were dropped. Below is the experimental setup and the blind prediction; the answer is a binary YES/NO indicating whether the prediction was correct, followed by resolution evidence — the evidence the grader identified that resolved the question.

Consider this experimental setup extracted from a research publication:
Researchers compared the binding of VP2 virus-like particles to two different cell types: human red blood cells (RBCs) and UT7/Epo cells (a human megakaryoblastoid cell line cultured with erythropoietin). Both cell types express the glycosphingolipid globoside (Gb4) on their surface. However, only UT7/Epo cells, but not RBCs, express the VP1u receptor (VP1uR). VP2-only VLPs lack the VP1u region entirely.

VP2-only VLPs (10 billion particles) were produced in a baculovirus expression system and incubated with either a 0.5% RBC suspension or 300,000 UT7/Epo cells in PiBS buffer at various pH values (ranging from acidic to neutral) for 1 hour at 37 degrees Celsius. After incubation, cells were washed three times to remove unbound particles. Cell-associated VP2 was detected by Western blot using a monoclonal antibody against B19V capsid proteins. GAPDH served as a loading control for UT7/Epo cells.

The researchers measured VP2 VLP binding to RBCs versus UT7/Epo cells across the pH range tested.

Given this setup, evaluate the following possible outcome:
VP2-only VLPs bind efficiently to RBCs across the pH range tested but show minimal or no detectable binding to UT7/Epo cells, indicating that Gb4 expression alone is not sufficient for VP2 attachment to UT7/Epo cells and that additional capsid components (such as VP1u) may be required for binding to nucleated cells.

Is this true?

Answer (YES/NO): NO